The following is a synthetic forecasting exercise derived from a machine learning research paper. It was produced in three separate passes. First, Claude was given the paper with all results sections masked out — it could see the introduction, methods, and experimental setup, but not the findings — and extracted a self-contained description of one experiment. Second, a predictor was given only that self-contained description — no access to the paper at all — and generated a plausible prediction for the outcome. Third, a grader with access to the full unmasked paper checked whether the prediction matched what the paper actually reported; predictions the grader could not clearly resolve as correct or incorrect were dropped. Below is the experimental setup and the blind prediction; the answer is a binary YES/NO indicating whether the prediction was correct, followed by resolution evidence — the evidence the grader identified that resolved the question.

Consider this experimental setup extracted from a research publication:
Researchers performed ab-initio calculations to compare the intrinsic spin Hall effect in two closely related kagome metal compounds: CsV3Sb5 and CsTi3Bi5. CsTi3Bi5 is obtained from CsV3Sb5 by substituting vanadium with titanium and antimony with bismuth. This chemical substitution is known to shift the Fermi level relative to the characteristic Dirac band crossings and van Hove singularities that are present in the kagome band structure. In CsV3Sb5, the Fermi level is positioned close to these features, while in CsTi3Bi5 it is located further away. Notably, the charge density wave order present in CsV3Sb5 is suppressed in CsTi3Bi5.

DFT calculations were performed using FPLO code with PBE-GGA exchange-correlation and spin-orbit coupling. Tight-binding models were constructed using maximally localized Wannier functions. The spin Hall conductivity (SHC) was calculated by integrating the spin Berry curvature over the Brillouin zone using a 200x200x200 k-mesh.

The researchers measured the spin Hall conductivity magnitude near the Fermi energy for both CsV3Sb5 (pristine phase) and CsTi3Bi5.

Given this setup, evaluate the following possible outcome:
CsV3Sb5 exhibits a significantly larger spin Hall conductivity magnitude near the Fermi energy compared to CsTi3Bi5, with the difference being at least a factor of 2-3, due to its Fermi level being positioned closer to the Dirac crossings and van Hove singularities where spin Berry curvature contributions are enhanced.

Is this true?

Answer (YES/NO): YES